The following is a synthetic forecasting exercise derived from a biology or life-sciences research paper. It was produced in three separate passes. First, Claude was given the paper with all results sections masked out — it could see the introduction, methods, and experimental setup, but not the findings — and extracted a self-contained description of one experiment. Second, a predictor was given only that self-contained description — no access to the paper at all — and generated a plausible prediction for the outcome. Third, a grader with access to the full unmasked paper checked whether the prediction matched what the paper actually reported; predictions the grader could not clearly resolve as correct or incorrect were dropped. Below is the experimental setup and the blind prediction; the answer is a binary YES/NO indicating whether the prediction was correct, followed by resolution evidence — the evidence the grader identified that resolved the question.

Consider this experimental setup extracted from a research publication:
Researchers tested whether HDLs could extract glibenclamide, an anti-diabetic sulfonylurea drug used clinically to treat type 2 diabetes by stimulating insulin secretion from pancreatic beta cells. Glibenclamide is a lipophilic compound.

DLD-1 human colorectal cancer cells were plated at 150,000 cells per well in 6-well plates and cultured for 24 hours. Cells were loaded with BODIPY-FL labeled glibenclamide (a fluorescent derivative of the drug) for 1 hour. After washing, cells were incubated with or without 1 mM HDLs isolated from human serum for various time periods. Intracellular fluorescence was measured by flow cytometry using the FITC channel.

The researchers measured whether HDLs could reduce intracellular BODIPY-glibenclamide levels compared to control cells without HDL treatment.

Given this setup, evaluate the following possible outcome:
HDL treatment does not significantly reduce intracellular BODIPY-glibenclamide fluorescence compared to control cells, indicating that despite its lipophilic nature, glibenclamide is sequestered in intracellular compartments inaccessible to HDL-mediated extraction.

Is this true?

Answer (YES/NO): NO